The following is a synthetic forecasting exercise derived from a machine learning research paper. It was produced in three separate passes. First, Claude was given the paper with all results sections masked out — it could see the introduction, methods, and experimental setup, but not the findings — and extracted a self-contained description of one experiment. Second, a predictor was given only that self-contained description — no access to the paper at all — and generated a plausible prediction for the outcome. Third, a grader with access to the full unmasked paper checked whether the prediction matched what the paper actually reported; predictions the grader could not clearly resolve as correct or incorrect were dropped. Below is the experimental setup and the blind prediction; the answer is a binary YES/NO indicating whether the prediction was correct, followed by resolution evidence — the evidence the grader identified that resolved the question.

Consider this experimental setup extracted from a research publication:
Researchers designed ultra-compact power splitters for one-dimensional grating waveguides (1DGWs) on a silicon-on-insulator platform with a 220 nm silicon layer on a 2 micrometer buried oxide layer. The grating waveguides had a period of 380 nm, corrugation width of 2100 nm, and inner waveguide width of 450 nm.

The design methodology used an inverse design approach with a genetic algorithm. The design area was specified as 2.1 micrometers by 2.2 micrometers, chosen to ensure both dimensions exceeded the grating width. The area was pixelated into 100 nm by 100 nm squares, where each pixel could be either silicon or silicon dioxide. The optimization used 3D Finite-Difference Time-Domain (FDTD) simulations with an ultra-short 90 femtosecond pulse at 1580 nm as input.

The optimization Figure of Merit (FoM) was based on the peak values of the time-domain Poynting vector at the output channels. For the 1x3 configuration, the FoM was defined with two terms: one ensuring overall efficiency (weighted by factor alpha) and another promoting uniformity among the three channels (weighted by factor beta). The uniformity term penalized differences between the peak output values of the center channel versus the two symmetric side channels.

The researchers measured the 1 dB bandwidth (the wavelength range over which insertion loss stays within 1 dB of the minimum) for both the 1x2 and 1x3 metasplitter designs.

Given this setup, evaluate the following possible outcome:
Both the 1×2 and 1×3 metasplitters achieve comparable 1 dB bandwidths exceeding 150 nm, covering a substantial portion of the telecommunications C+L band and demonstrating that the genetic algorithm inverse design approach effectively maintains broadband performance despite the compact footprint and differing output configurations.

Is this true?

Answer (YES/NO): NO